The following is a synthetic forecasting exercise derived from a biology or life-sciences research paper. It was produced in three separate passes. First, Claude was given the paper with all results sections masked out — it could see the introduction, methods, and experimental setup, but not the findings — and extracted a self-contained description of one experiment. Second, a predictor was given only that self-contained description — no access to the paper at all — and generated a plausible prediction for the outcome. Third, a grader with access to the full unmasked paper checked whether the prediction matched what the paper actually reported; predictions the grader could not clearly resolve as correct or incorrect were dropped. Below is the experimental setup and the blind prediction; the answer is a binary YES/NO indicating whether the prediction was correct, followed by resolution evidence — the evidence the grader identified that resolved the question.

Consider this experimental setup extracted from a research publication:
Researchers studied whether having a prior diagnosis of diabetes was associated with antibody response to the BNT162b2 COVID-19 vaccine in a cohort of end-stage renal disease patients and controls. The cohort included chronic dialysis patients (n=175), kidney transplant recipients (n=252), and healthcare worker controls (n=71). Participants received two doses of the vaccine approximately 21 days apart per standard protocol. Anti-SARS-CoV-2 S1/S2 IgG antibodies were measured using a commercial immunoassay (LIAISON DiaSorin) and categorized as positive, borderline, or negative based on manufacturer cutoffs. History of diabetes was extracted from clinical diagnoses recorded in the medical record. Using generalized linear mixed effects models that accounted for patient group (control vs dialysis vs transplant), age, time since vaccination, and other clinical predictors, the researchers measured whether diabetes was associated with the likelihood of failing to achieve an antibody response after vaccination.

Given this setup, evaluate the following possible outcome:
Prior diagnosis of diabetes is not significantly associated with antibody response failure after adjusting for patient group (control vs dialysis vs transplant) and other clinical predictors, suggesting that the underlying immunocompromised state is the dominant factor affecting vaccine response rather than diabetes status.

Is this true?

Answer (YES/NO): NO